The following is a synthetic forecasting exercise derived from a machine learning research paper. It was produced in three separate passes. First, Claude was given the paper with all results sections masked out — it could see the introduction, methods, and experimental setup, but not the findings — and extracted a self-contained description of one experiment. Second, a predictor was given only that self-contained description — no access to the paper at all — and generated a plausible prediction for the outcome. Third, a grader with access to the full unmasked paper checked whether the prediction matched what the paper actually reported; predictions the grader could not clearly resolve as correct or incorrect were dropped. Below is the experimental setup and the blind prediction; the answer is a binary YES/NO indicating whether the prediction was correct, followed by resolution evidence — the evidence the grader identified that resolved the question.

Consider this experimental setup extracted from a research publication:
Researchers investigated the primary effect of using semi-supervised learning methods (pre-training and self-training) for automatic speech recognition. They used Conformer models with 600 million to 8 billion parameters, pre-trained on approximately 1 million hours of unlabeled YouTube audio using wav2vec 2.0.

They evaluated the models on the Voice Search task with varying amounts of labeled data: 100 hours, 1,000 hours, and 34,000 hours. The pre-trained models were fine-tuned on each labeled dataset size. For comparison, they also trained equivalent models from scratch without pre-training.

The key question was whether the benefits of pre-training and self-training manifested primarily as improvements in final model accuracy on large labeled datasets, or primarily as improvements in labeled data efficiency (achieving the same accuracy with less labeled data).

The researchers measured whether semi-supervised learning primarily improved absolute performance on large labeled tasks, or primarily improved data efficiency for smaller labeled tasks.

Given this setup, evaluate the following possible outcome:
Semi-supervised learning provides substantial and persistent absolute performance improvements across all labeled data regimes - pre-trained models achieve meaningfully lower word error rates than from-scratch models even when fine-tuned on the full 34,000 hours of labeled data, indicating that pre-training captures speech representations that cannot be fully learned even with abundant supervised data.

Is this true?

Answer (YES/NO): NO